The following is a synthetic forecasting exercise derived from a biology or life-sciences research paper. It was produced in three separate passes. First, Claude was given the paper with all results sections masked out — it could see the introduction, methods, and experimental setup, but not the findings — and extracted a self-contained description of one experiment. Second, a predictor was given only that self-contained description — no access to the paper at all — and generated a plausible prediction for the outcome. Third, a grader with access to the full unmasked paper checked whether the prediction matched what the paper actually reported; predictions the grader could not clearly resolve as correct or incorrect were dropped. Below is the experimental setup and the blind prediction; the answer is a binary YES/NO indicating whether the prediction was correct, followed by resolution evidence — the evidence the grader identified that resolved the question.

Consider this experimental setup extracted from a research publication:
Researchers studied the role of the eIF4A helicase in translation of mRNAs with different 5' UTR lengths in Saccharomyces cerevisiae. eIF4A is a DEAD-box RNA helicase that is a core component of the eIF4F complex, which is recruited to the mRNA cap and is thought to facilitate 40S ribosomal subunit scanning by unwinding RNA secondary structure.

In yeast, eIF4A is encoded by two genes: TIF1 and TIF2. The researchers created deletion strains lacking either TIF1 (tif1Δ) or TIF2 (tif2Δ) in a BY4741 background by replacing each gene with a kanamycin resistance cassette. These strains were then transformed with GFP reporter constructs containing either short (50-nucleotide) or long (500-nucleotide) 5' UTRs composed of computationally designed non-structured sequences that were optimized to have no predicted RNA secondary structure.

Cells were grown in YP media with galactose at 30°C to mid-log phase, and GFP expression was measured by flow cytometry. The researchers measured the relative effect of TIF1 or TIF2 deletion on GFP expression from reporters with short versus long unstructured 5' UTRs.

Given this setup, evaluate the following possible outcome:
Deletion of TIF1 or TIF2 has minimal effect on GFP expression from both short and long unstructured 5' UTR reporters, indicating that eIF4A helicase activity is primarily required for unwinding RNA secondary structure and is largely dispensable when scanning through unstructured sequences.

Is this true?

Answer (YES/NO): YES